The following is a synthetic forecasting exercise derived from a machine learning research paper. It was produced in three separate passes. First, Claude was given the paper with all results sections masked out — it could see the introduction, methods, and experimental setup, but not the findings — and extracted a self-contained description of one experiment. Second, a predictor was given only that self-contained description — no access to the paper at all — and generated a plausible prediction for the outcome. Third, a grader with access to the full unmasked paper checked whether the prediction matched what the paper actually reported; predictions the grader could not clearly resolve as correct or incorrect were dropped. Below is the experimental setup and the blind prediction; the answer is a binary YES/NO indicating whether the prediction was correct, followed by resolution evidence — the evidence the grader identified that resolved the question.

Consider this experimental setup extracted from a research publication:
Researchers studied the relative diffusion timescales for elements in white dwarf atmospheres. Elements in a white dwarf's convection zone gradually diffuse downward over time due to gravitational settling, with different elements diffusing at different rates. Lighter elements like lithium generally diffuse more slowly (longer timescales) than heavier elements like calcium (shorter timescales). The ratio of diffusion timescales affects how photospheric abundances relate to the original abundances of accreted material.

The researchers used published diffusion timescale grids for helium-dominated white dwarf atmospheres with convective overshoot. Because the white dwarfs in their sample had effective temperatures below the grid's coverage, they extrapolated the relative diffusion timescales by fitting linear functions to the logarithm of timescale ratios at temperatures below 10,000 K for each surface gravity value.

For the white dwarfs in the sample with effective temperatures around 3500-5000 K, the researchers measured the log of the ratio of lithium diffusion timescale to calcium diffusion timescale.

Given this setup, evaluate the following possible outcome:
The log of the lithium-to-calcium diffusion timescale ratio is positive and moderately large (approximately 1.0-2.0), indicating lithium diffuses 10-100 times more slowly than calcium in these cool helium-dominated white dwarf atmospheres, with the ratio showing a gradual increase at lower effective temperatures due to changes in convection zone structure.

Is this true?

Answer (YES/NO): NO